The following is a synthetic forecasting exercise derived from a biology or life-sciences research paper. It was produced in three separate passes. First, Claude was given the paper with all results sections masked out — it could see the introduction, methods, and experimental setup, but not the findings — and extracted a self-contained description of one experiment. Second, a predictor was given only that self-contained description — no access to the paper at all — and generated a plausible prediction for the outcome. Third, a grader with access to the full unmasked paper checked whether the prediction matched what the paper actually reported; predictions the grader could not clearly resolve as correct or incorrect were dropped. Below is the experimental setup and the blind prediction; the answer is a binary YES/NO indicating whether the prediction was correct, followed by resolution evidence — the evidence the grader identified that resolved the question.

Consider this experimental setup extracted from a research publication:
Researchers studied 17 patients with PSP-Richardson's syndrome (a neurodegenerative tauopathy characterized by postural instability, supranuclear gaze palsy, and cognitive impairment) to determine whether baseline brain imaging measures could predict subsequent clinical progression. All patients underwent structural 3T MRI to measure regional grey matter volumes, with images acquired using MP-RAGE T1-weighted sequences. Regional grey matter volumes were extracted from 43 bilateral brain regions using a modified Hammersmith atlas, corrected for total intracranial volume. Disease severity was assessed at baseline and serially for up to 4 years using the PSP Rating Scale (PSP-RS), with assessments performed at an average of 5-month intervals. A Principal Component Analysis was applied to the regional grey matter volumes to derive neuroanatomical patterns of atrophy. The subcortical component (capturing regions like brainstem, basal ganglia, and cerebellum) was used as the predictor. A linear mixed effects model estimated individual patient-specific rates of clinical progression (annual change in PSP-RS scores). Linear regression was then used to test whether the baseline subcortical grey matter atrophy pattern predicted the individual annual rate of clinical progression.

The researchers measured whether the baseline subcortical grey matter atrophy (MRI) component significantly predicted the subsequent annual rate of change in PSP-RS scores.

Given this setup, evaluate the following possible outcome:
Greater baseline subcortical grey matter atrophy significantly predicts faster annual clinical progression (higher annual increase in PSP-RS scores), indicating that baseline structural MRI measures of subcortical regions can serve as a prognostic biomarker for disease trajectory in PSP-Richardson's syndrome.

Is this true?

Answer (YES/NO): NO